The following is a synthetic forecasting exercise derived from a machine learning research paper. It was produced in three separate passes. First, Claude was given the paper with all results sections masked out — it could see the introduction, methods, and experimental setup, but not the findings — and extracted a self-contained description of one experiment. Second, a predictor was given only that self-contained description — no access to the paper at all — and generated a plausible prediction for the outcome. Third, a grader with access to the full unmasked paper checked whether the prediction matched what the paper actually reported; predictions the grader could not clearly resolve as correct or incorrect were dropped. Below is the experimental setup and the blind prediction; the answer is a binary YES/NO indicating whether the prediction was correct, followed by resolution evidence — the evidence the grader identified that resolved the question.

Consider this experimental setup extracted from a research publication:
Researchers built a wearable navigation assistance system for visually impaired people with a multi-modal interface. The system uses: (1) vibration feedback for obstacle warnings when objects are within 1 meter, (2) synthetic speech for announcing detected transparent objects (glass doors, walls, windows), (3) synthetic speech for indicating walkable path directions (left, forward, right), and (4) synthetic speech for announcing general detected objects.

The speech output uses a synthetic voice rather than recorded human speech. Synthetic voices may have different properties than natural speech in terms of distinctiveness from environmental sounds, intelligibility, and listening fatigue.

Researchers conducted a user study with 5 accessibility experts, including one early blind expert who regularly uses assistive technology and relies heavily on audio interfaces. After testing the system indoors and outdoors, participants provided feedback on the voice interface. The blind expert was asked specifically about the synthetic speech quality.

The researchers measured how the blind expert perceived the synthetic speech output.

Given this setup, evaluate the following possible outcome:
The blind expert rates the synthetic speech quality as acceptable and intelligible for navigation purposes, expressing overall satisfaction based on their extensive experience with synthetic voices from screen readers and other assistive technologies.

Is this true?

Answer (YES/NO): NO